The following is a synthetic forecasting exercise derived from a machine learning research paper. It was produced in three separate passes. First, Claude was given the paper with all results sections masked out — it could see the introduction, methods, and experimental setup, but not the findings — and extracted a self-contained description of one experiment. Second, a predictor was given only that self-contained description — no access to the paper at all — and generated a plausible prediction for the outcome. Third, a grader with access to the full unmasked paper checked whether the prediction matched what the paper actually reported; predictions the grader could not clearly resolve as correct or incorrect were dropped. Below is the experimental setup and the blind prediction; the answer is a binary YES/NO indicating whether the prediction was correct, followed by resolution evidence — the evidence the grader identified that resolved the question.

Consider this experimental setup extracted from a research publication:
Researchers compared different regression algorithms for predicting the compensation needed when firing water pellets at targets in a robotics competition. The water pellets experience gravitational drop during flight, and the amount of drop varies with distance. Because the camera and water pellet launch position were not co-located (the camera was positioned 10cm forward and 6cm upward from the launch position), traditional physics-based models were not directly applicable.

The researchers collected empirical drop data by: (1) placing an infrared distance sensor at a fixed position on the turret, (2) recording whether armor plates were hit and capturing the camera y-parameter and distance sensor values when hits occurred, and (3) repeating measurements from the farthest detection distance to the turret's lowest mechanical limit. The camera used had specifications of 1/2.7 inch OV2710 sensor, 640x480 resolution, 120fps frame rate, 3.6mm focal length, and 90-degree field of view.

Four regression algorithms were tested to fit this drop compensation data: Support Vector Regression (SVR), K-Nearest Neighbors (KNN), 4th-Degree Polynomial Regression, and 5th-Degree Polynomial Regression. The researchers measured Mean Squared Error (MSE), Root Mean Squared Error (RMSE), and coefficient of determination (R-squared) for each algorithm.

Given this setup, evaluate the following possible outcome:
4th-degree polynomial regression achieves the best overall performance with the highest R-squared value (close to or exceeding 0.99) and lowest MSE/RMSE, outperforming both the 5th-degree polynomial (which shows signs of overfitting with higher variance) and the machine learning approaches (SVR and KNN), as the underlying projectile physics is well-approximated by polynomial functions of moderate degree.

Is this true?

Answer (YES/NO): NO